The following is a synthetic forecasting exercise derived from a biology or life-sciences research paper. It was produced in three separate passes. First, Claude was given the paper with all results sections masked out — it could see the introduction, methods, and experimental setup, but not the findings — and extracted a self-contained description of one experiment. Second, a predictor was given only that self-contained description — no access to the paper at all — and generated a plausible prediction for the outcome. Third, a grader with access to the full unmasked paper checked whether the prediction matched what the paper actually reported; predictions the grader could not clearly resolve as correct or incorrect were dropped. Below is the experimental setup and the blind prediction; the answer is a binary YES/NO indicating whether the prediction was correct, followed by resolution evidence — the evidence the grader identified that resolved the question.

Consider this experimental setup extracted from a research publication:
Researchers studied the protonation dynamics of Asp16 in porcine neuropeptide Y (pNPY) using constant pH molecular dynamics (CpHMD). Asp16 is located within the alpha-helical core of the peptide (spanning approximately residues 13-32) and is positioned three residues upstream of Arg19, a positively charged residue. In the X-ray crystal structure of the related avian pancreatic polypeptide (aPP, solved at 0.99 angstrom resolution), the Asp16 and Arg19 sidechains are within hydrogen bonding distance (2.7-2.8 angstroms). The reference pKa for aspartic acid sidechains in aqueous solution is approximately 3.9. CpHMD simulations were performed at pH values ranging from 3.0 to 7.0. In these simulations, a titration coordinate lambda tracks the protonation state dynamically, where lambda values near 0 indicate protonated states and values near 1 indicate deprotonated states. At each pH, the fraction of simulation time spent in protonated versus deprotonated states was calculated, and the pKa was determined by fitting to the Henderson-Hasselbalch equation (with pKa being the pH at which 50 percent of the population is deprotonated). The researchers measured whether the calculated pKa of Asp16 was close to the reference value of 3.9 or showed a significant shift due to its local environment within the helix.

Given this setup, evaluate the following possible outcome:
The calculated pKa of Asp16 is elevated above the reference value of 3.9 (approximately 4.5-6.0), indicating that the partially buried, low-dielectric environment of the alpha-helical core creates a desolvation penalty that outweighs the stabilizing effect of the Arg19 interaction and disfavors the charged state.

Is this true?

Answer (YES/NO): NO